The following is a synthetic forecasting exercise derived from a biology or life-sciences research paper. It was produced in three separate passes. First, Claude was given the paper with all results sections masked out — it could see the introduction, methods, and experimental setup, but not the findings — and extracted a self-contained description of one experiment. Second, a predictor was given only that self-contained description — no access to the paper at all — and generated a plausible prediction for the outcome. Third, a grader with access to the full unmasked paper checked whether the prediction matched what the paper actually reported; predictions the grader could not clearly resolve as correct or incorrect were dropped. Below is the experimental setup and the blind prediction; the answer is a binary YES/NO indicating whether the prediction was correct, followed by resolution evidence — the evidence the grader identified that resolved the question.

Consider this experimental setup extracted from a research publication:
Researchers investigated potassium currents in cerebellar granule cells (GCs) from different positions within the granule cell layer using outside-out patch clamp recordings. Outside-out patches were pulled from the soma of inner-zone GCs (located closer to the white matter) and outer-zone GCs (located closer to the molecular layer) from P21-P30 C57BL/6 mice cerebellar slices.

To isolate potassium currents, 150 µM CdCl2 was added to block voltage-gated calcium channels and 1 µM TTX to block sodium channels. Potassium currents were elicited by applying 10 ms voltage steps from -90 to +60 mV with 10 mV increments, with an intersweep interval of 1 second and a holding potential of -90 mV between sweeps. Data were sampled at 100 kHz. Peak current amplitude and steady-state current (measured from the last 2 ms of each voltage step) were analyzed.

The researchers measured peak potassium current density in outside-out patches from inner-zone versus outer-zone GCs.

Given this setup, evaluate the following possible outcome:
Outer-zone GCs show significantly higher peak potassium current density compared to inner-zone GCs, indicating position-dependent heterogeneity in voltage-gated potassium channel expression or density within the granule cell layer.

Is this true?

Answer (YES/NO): NO